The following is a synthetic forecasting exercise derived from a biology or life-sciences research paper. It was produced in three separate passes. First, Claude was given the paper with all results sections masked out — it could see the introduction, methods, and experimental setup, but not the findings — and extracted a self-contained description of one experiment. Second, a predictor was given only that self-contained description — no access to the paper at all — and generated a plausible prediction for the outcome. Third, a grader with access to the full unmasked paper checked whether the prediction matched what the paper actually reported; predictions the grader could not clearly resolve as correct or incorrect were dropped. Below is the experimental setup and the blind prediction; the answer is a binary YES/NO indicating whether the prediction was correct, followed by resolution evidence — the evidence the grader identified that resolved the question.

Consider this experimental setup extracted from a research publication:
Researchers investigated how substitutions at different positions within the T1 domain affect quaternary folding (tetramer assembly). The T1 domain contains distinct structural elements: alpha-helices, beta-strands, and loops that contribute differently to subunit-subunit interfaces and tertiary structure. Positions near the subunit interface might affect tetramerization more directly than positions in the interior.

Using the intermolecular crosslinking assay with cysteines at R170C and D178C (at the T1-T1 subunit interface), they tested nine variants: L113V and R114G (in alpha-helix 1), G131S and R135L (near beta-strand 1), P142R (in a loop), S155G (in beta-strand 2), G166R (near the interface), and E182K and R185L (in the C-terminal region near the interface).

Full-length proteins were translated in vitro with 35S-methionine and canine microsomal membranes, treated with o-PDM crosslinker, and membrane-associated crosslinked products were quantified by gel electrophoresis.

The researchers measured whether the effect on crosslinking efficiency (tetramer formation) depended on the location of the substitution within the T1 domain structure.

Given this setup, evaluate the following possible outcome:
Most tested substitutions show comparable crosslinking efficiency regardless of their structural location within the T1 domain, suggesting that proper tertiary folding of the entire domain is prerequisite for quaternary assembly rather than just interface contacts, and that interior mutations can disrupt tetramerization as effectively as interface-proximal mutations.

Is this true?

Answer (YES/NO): NO